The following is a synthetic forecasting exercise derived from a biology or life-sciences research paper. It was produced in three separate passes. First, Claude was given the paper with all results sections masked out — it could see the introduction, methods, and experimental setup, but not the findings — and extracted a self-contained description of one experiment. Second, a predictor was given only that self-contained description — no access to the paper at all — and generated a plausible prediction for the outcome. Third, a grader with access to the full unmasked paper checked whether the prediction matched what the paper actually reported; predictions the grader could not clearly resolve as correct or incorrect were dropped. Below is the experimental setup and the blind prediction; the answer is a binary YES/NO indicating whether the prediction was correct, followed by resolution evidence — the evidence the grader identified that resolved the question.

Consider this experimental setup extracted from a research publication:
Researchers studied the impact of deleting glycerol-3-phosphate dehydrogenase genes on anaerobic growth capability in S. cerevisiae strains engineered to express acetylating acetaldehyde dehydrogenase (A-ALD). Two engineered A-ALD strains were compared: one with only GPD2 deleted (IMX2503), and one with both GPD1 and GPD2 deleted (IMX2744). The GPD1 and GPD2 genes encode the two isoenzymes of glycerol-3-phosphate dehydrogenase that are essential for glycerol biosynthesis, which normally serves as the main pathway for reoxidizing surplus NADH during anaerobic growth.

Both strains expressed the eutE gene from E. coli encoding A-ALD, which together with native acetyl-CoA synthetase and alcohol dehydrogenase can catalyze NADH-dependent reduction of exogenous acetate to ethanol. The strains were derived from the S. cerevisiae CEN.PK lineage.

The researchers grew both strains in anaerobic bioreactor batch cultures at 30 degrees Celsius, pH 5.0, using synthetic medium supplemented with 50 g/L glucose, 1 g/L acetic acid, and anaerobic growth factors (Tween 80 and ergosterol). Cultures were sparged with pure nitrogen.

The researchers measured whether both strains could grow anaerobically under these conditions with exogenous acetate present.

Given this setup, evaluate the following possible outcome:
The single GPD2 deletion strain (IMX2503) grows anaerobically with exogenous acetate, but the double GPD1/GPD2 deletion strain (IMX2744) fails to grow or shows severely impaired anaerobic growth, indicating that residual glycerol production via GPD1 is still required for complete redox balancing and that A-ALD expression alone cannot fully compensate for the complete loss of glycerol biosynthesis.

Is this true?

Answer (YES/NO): NO